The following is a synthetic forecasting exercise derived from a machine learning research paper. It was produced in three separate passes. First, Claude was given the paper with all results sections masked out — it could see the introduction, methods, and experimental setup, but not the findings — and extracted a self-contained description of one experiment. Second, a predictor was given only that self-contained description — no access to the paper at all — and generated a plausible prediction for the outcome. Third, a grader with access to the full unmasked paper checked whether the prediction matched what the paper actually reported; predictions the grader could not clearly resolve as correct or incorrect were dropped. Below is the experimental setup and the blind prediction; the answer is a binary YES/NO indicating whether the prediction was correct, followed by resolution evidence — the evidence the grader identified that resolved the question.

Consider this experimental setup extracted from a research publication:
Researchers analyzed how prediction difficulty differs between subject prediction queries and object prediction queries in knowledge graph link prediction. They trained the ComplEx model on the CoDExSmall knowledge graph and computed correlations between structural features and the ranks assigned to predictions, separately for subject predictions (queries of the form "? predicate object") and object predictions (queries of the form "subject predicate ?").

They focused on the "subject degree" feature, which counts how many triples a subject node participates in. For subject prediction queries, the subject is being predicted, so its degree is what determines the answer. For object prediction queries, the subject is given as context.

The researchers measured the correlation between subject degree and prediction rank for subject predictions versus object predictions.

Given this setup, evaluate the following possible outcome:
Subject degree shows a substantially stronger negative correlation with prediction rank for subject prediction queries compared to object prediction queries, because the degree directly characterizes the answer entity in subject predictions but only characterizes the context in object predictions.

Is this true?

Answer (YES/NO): YES